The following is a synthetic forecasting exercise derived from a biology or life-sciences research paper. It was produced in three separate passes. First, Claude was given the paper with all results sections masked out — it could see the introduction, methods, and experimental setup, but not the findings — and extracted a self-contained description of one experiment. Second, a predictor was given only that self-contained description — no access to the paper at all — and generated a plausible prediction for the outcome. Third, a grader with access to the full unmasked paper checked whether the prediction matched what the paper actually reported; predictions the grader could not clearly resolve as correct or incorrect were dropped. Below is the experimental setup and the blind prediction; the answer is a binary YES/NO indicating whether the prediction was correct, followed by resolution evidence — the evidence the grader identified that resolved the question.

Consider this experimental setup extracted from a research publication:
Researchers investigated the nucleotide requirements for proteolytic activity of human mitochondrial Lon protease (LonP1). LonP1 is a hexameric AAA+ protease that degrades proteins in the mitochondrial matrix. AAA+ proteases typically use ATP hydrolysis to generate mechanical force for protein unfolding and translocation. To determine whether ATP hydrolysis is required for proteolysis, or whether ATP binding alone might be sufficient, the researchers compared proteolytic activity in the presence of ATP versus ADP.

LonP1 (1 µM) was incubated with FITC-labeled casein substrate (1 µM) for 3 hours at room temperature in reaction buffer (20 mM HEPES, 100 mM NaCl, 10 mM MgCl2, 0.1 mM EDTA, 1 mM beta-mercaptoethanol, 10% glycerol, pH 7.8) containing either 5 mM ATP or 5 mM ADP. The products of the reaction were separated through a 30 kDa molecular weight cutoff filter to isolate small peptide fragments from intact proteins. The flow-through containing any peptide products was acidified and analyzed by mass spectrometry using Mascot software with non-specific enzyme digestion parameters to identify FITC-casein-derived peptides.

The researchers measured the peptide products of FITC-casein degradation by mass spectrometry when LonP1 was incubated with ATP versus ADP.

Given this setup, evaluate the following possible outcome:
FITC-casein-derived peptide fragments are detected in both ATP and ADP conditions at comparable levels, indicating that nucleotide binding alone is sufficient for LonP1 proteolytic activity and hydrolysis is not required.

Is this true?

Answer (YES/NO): NO